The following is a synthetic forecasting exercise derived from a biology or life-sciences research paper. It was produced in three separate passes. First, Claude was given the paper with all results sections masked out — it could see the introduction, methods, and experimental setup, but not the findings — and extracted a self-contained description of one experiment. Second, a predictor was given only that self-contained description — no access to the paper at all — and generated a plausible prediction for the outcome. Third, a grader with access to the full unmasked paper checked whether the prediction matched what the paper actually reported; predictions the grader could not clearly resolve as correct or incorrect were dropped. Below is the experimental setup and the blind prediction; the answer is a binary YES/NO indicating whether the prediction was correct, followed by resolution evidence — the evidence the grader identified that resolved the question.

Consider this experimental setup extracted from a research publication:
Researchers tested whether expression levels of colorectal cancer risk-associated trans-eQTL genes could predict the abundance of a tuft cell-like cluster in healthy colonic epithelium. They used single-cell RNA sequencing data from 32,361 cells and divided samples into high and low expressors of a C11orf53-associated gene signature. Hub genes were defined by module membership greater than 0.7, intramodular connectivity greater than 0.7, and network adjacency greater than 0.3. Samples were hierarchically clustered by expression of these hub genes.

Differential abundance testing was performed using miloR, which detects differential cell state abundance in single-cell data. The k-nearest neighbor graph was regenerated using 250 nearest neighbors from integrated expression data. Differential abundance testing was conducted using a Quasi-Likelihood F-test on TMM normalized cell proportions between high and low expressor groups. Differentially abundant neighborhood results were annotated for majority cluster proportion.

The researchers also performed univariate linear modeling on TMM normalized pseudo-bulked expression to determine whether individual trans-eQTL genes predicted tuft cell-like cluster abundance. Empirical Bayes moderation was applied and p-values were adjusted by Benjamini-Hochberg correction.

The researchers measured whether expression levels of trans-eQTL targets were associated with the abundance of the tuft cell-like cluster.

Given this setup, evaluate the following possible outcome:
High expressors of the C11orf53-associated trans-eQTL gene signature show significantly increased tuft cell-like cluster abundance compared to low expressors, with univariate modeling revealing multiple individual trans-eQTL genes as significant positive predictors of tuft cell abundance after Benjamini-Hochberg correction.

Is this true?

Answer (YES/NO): YES